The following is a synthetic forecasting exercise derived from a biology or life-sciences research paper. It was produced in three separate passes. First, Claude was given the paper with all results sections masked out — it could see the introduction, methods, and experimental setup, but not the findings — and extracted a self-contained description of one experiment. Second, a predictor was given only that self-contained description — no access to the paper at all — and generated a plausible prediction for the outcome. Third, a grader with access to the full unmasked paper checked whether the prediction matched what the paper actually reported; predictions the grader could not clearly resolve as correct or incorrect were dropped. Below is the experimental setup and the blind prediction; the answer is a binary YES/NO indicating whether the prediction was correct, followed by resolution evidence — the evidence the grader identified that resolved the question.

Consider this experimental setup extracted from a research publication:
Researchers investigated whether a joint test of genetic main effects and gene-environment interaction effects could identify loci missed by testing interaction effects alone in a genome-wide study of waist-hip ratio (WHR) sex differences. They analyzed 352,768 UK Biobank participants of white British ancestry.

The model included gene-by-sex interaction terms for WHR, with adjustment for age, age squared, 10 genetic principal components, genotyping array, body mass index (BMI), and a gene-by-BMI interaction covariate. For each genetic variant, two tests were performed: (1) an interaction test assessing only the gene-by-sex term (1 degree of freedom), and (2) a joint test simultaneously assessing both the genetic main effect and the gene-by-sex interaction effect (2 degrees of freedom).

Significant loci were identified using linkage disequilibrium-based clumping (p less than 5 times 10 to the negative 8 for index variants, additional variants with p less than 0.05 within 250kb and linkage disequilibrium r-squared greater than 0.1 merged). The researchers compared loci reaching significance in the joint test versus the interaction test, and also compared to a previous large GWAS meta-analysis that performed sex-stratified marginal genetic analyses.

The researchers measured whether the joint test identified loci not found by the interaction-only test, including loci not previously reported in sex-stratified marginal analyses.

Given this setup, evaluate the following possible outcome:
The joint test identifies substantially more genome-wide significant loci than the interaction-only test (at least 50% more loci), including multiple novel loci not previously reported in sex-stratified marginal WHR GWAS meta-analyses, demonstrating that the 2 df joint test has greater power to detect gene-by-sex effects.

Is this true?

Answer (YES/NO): YES